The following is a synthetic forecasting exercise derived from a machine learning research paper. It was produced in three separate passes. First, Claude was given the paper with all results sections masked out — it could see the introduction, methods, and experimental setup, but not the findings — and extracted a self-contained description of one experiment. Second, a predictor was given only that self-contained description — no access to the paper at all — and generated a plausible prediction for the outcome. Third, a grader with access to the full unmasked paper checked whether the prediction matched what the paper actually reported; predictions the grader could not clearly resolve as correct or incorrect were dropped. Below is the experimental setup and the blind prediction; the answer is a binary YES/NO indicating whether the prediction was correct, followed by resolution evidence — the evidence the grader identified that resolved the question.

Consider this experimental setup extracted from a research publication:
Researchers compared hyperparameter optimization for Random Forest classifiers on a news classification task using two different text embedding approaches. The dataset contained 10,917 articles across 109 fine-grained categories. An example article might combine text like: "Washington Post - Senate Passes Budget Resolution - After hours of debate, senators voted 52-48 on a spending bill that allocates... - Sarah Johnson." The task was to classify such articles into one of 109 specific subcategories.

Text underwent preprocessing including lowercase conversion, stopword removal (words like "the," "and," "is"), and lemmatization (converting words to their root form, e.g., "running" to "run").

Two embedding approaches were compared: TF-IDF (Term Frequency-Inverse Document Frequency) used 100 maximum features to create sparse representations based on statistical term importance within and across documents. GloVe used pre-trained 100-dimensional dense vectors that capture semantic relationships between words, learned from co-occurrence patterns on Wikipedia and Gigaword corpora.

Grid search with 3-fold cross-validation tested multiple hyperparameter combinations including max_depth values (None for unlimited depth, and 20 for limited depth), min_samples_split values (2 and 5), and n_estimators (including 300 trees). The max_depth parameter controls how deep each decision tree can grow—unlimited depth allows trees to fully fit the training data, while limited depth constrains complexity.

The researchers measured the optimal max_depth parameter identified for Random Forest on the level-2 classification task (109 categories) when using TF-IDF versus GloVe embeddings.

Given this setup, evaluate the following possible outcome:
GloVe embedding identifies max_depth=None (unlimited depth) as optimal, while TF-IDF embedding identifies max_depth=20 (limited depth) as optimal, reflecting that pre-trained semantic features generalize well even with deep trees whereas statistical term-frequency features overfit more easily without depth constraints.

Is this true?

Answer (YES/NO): NO